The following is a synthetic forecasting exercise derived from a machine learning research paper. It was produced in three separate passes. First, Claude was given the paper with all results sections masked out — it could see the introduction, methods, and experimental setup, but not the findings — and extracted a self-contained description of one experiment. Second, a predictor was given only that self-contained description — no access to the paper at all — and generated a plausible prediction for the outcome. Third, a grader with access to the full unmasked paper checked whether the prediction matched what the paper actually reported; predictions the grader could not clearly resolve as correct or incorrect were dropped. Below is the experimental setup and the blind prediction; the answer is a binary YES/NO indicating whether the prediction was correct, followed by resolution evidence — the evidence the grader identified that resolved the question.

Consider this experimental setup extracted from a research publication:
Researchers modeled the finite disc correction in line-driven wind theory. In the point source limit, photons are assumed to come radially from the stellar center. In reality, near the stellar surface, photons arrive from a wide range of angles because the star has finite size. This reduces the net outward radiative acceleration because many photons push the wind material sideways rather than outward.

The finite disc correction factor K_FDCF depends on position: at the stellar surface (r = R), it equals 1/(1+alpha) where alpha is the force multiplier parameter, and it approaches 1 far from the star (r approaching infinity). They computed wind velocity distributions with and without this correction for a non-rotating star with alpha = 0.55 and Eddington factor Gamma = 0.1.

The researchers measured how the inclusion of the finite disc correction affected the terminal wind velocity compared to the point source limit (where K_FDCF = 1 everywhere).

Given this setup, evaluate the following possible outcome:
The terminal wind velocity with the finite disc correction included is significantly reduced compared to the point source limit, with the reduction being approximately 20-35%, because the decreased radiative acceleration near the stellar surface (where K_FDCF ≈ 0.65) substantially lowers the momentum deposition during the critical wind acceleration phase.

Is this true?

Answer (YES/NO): NO